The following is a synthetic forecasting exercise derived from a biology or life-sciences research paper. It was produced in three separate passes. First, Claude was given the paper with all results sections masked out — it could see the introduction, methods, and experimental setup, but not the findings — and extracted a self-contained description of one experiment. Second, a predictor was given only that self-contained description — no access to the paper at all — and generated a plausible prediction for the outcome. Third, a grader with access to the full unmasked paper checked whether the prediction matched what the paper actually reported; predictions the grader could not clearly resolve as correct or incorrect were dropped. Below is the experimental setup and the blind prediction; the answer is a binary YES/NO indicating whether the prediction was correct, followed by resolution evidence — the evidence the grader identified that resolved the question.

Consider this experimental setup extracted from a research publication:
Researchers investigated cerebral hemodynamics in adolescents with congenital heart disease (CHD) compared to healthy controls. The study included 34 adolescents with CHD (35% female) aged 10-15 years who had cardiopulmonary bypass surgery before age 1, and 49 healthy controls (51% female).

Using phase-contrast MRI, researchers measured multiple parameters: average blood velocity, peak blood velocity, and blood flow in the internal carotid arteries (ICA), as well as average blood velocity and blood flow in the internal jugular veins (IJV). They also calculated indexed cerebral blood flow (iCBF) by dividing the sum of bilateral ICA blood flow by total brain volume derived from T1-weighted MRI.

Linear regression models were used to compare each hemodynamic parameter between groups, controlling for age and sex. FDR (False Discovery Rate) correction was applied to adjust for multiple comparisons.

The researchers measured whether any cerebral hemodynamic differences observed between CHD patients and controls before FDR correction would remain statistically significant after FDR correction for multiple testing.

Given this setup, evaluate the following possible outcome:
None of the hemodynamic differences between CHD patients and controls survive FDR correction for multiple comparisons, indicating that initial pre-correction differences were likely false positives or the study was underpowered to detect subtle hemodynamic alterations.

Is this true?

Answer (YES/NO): NO